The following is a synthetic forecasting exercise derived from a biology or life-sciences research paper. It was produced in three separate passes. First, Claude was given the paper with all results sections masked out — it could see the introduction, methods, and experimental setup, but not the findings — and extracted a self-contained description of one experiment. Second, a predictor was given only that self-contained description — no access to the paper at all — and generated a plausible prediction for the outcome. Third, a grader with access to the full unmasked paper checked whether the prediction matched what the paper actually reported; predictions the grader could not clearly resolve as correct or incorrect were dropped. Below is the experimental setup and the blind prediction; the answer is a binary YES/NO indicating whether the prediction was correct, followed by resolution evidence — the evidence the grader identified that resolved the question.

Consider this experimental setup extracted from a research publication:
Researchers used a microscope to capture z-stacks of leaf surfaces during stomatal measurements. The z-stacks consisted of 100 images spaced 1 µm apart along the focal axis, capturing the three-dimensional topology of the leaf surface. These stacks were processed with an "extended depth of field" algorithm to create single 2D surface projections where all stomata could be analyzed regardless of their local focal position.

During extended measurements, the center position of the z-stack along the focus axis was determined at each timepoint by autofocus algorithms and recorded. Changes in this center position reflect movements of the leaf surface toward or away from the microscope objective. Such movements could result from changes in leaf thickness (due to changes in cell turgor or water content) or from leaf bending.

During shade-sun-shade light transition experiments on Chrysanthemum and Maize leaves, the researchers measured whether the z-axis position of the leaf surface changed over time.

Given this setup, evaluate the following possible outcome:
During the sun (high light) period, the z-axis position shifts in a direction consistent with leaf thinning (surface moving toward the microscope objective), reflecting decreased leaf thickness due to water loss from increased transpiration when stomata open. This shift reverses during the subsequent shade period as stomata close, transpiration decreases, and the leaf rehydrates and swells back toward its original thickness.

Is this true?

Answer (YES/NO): NO